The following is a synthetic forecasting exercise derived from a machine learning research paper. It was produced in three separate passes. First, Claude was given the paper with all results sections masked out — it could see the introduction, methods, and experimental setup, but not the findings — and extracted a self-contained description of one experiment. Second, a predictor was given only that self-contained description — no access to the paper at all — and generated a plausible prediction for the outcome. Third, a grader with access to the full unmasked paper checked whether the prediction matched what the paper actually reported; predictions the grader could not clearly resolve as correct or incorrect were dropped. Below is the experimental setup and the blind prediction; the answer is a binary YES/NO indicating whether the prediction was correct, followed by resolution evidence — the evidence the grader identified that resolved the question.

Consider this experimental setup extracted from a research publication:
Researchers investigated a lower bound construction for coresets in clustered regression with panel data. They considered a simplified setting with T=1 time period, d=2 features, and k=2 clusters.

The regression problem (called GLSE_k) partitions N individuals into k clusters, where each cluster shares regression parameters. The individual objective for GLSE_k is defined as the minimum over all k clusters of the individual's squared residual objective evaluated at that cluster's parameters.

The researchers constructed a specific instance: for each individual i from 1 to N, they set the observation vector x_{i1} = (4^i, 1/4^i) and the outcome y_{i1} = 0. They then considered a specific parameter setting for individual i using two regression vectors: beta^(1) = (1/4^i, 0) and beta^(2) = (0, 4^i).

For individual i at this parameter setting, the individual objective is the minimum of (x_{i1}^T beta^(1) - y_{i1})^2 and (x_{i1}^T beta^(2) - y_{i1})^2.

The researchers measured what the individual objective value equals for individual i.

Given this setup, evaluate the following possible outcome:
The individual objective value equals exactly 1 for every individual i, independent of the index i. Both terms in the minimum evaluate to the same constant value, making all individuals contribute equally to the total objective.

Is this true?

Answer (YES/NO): NO